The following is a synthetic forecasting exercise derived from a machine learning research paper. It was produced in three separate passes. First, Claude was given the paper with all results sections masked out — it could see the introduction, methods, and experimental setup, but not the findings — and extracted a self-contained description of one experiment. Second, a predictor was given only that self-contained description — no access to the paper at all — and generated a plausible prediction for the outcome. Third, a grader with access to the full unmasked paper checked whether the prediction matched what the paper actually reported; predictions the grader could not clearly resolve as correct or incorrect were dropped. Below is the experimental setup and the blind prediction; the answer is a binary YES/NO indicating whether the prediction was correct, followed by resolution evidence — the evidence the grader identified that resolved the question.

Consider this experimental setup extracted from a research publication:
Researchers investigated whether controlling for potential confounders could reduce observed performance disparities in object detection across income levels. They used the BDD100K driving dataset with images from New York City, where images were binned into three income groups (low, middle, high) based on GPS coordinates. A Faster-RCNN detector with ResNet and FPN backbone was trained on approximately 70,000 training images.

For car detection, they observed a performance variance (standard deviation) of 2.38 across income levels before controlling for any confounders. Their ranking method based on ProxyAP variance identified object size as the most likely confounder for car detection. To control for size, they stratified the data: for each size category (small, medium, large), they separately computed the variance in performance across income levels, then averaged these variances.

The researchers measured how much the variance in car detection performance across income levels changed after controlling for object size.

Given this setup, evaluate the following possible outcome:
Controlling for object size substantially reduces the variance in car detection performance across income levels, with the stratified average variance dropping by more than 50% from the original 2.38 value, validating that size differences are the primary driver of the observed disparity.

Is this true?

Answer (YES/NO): NO